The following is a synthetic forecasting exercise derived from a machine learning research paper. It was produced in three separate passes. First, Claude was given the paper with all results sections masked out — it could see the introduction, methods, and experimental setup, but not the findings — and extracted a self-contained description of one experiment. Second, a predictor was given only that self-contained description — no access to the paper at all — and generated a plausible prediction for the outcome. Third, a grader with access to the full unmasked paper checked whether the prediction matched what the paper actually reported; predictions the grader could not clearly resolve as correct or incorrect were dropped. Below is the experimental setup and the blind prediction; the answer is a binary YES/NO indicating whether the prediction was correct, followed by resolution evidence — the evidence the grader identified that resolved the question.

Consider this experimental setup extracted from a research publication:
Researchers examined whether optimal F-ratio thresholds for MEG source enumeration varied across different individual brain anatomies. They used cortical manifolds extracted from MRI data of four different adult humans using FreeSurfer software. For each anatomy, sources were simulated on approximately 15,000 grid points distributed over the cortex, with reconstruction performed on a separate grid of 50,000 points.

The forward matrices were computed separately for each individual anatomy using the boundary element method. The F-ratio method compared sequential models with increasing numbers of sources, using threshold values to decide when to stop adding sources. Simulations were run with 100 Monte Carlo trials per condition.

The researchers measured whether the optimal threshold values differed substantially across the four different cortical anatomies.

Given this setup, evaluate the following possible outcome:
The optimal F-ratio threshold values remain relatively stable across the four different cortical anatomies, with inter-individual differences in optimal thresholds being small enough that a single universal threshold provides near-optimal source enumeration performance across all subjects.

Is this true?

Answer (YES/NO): YES